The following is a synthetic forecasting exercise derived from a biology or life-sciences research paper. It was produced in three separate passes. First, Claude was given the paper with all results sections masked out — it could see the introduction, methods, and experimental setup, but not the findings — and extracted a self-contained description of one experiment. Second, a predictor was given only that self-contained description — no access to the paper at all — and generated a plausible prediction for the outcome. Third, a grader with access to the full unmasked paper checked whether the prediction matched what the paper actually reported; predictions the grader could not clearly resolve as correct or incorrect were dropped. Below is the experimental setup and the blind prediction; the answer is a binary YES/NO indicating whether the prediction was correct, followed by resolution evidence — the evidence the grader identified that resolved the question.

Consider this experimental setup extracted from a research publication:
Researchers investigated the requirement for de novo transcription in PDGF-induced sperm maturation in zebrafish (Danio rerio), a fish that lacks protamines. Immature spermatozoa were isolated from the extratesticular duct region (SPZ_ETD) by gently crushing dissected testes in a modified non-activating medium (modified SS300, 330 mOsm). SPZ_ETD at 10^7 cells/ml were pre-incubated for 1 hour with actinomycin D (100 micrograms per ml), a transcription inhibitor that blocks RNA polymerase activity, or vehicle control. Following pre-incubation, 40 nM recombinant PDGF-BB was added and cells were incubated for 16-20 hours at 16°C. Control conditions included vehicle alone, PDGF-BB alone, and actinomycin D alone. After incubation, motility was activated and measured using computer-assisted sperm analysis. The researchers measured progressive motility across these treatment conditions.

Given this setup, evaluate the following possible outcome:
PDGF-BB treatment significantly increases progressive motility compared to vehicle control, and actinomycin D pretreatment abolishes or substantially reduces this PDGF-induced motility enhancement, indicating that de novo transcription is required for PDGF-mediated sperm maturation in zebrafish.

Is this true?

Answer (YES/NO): YES